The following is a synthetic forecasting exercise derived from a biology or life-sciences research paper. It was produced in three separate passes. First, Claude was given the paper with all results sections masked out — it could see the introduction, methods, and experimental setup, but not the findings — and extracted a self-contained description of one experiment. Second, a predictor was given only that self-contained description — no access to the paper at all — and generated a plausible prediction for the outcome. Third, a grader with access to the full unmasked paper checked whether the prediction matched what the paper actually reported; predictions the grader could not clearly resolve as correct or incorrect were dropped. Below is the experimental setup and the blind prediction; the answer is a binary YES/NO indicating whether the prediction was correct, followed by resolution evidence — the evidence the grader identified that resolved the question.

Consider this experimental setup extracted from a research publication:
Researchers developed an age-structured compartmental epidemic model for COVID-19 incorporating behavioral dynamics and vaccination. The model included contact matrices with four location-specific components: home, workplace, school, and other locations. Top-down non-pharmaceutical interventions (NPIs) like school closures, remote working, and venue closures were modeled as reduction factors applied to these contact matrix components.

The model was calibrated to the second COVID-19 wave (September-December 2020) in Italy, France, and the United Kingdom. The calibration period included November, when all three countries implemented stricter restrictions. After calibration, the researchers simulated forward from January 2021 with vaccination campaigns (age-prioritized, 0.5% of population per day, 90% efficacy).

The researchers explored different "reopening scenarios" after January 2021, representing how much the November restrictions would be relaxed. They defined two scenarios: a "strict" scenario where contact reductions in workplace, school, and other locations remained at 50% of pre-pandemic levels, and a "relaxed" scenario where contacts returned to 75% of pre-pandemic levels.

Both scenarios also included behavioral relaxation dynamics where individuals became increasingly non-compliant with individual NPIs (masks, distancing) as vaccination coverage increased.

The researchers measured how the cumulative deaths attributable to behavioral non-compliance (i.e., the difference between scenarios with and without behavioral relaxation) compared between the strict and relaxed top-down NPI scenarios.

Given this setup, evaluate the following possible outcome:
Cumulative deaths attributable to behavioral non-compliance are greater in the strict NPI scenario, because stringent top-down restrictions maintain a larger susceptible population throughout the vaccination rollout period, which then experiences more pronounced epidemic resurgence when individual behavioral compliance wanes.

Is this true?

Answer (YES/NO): NO